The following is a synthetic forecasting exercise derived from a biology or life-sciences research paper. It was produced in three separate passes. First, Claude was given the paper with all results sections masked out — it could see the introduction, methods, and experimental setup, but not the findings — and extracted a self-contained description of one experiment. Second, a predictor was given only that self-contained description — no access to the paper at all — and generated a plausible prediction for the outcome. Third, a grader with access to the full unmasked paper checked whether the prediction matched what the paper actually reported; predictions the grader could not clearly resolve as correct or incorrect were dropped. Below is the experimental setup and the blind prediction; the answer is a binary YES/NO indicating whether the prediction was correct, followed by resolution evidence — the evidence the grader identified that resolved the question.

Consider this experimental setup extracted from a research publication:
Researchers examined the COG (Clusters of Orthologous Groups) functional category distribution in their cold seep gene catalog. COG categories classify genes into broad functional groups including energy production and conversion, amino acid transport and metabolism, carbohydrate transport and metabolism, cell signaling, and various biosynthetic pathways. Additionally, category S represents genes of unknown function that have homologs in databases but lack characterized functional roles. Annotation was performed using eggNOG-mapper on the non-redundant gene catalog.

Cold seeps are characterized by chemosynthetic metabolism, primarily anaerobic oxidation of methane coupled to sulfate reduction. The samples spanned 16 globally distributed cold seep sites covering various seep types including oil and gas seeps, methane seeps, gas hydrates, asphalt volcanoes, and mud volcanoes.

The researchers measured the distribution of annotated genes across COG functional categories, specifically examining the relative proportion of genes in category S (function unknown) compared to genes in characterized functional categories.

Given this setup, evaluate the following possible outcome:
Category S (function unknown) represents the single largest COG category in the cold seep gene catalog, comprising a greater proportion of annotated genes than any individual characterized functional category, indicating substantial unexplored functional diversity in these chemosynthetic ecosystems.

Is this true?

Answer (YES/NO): YES